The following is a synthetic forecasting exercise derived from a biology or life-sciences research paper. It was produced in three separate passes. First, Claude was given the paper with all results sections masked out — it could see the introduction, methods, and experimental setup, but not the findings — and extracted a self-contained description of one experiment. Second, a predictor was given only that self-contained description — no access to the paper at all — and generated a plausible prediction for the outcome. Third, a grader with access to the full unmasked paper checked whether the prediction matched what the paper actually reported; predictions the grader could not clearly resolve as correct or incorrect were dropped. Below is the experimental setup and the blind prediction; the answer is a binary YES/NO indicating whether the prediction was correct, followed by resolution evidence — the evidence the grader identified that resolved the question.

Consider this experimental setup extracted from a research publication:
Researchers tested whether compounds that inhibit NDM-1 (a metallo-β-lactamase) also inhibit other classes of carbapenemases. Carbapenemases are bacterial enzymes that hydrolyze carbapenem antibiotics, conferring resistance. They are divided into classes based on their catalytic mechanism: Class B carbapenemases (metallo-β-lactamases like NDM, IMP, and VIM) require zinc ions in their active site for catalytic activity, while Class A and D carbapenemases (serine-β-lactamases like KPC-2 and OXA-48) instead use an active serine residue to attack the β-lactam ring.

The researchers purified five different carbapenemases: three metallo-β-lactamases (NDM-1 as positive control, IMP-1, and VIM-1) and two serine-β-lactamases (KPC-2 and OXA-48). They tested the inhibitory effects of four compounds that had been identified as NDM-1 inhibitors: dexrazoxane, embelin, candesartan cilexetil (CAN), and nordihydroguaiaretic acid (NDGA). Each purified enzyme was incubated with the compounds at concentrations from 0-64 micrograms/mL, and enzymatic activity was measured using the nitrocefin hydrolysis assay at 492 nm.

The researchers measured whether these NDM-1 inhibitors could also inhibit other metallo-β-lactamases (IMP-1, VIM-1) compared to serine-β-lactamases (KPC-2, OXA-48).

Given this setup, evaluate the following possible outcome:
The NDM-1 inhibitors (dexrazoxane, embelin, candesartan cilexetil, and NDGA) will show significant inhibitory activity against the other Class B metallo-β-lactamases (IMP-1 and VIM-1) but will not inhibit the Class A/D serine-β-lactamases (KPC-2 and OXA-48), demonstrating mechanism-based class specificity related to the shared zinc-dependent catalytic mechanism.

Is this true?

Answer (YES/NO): NO